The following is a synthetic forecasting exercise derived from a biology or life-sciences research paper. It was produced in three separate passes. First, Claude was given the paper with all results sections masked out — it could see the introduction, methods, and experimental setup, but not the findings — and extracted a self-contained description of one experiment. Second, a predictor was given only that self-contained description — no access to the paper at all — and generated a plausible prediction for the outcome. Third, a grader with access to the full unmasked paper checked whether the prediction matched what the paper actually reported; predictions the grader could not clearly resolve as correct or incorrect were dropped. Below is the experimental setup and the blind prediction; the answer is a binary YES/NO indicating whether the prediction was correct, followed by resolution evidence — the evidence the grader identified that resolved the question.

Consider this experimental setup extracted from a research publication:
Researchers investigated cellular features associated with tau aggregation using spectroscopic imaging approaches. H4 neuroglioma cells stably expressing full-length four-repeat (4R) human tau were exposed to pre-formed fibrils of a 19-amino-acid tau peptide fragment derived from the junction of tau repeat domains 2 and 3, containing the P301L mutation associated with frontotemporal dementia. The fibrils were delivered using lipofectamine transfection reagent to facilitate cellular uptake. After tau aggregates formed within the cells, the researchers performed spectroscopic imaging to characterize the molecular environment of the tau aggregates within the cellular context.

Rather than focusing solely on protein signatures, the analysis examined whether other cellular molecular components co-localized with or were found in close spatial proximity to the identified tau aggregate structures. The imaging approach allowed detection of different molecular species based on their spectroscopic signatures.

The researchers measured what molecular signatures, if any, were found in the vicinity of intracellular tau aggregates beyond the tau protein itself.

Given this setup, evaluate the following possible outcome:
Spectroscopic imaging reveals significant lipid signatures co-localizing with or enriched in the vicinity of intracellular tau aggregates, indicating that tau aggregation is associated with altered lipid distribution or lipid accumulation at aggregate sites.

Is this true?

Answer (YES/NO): YES